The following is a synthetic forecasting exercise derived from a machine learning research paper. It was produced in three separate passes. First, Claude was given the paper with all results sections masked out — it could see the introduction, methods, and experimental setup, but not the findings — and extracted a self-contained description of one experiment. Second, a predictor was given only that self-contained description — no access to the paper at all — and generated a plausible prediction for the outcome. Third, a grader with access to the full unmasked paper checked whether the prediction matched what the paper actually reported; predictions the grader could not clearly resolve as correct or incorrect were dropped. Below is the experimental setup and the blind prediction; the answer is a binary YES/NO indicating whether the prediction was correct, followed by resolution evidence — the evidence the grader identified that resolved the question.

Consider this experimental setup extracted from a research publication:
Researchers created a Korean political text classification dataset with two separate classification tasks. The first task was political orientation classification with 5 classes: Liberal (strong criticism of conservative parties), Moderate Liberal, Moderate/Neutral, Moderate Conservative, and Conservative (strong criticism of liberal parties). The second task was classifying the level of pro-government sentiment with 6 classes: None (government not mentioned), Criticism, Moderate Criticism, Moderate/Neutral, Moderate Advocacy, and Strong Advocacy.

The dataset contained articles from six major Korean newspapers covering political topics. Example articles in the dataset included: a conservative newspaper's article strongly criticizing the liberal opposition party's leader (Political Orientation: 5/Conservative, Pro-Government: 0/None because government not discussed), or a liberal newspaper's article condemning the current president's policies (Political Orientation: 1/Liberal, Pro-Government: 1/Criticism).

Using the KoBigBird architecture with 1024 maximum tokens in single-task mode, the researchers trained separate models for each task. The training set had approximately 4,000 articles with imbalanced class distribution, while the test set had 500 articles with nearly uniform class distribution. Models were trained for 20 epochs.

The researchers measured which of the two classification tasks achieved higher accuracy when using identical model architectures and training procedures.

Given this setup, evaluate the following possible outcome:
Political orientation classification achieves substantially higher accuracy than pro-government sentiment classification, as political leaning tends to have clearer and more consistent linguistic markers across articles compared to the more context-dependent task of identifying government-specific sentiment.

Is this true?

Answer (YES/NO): NO